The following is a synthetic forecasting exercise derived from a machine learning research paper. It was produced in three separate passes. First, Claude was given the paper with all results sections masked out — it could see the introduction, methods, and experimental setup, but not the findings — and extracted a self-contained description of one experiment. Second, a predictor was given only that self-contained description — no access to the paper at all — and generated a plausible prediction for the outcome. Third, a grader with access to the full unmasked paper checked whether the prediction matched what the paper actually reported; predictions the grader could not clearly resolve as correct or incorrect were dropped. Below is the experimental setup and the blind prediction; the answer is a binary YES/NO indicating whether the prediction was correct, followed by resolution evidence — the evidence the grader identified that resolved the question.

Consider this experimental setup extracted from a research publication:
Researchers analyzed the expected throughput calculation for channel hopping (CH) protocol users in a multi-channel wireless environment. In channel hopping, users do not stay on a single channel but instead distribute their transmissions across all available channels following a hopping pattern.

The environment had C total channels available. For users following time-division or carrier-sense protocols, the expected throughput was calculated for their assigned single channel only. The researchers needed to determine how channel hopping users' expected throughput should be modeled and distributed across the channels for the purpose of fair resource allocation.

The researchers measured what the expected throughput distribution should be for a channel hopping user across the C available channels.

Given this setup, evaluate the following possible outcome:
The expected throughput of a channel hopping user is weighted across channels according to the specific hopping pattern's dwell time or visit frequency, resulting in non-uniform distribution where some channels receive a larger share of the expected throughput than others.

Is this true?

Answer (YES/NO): NO